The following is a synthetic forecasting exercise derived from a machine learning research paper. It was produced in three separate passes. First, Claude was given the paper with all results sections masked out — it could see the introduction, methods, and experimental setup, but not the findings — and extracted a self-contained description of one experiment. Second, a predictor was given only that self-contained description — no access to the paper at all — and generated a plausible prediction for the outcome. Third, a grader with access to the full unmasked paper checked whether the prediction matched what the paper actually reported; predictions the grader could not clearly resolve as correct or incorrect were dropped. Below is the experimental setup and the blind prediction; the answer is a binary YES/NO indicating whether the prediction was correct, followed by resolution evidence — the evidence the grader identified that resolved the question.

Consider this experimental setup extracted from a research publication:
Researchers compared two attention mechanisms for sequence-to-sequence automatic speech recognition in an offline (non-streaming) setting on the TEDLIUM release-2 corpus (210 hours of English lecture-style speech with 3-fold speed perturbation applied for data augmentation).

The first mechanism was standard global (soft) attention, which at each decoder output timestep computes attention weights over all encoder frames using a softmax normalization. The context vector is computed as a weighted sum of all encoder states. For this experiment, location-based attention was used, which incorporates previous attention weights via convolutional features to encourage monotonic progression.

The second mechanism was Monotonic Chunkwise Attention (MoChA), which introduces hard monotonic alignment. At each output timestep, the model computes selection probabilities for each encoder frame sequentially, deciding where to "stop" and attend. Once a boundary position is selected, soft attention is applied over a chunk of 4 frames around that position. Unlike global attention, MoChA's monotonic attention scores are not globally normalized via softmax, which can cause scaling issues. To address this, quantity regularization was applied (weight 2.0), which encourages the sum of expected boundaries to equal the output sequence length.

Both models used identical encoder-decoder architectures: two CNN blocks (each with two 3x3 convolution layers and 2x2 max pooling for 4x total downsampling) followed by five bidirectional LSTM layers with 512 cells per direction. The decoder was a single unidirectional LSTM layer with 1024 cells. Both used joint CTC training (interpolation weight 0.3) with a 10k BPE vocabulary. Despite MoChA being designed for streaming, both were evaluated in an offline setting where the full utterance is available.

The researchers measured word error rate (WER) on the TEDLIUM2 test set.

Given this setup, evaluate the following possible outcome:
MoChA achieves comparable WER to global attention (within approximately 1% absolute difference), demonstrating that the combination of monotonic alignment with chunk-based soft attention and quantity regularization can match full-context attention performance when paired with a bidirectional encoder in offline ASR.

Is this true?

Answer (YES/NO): YES